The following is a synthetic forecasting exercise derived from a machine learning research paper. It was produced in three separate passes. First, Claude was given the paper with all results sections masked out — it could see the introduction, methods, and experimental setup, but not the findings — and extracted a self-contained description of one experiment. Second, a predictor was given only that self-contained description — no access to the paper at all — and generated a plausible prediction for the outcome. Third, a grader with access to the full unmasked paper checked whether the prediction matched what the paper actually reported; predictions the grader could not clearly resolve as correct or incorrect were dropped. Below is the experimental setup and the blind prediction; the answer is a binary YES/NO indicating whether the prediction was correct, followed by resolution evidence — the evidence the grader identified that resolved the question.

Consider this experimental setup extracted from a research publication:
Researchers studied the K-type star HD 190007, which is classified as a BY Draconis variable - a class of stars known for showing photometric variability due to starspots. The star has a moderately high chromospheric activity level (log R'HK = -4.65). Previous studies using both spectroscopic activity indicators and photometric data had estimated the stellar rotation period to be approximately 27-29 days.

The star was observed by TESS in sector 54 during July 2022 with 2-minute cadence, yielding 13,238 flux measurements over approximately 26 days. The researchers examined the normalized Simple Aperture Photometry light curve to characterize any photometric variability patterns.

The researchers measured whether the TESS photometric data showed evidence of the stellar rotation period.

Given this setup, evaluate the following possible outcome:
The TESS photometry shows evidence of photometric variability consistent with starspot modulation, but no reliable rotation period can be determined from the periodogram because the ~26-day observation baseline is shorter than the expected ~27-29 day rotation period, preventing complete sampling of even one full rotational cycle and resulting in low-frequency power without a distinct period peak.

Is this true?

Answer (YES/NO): NO